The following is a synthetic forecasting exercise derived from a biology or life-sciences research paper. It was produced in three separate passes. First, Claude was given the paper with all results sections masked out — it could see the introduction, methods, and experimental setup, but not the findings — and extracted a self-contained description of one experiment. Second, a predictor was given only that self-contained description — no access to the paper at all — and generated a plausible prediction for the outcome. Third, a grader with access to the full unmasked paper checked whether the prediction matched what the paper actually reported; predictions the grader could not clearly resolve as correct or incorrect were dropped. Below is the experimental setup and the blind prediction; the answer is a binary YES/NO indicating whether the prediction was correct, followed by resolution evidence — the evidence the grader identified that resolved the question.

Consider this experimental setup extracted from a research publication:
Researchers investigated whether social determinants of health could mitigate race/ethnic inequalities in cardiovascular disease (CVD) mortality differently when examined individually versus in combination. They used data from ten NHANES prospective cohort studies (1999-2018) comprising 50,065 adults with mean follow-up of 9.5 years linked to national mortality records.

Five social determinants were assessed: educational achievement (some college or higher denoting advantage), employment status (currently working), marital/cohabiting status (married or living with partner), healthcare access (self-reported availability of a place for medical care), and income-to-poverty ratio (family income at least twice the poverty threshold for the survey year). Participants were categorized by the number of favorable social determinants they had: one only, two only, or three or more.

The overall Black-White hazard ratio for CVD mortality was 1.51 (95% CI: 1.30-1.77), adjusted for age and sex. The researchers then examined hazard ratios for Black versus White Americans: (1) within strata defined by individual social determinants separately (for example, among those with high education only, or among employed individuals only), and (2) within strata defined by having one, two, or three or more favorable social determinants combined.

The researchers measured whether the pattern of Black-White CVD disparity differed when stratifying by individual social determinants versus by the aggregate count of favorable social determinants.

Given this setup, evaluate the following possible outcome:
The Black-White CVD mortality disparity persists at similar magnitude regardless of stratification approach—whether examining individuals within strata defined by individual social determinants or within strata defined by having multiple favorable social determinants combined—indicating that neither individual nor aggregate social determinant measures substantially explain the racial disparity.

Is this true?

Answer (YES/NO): NO